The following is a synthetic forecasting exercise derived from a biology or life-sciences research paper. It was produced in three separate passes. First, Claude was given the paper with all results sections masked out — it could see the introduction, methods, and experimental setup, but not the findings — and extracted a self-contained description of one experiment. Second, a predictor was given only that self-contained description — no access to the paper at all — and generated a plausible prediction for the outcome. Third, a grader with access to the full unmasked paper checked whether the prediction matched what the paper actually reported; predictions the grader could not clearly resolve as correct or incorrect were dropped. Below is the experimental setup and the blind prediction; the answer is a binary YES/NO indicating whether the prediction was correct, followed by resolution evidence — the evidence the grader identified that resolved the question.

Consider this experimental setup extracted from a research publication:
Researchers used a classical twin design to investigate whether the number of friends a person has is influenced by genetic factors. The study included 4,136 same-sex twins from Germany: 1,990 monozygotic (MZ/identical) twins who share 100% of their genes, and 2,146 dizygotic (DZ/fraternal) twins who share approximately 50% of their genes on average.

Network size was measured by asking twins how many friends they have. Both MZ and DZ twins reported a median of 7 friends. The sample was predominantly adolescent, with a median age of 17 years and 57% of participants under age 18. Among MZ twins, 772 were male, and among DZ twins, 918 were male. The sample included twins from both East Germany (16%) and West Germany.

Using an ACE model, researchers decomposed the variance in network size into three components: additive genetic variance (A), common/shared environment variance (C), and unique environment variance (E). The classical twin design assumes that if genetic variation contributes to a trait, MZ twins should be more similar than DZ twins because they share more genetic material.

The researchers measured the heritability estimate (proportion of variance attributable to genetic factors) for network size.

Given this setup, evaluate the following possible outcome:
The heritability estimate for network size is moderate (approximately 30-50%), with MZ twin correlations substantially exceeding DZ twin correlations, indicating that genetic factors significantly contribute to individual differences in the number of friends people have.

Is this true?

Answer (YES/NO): NO